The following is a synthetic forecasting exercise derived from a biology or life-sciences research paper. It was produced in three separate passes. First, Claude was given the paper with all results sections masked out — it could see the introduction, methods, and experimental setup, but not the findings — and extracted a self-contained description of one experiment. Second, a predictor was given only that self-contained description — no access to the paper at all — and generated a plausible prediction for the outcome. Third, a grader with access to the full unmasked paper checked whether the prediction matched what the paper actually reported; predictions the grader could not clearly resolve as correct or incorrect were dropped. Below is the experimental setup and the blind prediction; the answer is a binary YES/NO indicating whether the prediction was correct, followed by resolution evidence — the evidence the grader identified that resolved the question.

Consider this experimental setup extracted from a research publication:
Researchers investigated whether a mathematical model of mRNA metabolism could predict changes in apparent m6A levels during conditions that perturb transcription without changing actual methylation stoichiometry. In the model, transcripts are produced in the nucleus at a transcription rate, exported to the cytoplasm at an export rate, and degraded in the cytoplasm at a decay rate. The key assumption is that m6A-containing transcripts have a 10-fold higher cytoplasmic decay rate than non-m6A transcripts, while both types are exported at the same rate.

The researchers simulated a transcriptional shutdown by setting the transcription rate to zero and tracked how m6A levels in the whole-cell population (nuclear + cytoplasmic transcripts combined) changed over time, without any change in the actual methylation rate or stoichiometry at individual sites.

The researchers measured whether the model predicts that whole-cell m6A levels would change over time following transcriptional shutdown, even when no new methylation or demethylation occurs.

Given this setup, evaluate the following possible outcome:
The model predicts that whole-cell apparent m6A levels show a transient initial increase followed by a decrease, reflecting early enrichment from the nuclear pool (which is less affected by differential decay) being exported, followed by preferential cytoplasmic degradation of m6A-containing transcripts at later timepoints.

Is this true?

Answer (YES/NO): NO